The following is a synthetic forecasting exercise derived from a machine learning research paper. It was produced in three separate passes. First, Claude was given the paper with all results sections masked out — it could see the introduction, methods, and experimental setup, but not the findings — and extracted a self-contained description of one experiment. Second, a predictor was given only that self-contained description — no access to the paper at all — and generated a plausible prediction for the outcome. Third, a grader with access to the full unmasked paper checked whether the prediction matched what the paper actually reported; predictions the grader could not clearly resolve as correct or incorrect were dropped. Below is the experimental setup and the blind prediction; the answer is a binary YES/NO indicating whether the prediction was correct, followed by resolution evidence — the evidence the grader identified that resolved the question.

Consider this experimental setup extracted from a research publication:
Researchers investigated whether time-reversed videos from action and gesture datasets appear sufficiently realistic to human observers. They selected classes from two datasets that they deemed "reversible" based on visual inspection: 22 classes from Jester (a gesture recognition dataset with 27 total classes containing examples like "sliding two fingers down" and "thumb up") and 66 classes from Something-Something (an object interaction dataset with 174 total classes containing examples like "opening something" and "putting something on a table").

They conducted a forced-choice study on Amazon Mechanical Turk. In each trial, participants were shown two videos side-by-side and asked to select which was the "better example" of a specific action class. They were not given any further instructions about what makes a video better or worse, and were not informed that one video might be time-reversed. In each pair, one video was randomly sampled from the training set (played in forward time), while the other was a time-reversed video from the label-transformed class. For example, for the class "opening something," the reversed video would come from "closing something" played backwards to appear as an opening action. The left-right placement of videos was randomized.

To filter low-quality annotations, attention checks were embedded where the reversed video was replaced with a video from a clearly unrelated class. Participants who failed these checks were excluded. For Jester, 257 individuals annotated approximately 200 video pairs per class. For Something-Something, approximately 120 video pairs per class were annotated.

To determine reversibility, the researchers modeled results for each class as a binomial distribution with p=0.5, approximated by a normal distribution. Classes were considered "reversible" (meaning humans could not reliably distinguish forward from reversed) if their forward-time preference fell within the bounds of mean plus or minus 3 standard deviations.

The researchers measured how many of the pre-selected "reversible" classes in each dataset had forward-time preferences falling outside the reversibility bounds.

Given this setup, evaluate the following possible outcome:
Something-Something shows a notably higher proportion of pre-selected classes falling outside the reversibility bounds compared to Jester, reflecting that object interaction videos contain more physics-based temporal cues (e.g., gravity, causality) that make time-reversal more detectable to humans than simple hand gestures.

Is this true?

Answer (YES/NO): NO